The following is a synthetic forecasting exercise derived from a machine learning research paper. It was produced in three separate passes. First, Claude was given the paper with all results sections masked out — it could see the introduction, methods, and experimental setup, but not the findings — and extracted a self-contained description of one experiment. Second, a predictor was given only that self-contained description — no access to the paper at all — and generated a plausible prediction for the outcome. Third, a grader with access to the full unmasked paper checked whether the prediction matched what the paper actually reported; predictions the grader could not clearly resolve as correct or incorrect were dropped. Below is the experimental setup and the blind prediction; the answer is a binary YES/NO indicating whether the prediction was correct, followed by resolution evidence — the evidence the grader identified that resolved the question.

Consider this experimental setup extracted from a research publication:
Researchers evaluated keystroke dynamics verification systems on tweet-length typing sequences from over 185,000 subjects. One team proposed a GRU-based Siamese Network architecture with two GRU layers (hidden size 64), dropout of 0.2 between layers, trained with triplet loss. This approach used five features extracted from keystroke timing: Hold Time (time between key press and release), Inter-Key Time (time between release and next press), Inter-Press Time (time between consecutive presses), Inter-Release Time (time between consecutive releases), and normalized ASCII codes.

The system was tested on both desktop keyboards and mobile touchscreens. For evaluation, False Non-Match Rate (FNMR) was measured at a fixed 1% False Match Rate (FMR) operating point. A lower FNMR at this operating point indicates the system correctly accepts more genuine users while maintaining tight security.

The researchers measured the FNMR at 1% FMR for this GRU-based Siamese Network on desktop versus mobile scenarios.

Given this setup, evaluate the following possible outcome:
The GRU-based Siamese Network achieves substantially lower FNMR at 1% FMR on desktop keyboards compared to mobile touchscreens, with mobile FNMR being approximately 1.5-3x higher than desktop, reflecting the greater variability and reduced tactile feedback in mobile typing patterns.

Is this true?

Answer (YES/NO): YES